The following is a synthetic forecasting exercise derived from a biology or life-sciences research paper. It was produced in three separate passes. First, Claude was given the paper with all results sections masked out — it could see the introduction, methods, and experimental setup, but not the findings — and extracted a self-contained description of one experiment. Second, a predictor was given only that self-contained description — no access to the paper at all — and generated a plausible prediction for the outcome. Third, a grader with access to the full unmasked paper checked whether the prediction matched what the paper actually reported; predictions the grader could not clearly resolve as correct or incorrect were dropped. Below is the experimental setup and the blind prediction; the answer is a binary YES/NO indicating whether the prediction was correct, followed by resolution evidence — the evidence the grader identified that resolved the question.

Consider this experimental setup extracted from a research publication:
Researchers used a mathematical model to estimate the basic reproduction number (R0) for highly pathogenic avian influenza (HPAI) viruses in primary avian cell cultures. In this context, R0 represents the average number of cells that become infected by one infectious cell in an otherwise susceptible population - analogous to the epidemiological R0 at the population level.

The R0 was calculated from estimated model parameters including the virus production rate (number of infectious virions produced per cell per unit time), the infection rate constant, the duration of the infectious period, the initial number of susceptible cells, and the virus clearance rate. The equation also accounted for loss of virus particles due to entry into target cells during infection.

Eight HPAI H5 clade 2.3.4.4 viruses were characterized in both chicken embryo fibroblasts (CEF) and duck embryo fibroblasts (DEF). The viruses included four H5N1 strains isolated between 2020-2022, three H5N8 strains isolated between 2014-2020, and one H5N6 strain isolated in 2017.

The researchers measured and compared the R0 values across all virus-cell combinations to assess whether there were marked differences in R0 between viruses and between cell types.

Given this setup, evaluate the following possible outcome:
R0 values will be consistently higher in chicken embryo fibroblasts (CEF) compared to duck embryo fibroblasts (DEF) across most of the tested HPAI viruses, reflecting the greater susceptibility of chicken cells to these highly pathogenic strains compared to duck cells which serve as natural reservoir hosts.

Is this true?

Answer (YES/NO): NO